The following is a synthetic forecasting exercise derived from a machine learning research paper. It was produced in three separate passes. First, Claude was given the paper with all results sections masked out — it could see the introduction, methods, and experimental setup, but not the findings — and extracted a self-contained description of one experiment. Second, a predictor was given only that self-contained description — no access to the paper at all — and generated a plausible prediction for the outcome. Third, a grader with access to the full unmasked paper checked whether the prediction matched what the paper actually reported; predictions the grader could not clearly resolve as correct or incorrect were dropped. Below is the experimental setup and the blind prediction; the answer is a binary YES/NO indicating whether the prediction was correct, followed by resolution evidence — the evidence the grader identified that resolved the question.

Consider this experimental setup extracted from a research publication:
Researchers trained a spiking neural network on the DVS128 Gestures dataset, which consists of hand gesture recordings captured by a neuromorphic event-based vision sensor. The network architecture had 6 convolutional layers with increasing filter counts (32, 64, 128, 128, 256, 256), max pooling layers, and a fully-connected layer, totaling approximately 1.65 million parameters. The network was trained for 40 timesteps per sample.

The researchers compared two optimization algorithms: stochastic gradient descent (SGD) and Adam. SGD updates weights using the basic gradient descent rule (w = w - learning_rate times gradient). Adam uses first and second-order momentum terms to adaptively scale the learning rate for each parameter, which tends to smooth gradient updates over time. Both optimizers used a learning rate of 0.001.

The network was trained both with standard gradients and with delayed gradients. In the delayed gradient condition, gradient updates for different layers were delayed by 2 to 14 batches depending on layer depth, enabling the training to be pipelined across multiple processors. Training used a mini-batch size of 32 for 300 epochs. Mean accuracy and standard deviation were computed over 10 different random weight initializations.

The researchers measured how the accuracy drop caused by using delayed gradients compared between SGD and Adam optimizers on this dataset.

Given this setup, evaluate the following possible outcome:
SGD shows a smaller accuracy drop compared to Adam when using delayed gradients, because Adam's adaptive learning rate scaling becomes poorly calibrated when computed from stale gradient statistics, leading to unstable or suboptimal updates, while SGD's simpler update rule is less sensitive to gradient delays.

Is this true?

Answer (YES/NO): YES